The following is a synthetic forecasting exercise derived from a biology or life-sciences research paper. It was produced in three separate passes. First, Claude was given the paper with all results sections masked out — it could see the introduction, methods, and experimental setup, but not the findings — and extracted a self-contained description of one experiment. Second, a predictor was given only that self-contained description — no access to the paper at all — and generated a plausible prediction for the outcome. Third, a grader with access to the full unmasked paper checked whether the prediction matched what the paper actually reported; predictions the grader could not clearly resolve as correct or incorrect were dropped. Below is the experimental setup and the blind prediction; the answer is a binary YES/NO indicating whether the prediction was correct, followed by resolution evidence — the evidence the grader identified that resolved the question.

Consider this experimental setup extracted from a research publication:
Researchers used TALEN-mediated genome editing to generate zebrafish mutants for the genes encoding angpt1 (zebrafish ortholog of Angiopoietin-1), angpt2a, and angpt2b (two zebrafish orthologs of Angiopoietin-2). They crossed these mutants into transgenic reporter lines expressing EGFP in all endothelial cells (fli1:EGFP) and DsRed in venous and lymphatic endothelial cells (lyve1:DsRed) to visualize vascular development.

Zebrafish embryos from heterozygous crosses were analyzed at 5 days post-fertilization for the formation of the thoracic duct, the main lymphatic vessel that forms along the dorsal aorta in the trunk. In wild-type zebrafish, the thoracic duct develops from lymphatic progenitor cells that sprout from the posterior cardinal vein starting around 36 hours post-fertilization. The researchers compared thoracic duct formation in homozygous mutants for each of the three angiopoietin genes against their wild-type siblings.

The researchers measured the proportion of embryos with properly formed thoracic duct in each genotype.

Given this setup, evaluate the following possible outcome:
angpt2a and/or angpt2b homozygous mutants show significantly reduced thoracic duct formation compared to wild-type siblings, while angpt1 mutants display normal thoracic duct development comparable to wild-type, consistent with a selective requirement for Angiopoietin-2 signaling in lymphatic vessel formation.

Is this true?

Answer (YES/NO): NO